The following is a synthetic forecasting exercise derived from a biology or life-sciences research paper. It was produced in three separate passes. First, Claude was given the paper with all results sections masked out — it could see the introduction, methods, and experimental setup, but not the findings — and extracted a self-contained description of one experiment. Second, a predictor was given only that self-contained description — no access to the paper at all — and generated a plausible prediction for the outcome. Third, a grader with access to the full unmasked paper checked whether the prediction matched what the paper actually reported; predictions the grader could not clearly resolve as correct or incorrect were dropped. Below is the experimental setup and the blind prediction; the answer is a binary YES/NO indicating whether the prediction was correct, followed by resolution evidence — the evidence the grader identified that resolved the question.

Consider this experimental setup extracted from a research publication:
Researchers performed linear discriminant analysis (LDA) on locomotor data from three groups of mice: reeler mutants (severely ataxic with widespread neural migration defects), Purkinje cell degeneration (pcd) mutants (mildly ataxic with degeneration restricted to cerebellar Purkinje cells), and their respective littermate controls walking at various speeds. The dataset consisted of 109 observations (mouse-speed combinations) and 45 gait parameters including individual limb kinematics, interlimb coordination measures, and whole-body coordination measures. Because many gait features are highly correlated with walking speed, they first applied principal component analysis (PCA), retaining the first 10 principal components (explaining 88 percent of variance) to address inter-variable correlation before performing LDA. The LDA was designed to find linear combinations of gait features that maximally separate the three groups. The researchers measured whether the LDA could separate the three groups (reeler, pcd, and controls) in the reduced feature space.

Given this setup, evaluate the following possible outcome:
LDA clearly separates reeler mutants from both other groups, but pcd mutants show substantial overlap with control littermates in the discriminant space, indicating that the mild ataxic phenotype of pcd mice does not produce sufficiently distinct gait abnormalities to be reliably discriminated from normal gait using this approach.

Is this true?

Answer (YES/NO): NO